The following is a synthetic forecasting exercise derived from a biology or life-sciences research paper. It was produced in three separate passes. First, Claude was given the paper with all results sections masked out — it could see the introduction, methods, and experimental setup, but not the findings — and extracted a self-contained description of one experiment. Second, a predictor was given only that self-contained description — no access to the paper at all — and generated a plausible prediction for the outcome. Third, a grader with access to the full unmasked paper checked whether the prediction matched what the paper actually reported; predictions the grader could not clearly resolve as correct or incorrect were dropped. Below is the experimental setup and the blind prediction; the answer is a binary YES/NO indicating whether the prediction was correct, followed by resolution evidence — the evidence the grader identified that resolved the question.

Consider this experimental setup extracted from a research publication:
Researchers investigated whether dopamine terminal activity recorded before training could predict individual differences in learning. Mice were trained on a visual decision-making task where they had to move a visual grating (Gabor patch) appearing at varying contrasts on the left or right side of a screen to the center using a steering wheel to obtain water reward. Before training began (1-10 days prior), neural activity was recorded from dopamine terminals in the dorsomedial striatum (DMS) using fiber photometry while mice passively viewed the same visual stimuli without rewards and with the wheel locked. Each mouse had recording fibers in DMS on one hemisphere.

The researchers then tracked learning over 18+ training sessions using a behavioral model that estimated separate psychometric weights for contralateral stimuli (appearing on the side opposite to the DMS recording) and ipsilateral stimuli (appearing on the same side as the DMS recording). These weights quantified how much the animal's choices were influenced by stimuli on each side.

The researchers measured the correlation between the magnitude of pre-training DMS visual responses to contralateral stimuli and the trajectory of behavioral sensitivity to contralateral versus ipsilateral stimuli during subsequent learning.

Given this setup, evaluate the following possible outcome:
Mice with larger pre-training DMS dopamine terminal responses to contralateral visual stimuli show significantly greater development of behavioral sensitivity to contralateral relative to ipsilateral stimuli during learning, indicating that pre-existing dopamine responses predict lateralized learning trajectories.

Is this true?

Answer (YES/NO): YES